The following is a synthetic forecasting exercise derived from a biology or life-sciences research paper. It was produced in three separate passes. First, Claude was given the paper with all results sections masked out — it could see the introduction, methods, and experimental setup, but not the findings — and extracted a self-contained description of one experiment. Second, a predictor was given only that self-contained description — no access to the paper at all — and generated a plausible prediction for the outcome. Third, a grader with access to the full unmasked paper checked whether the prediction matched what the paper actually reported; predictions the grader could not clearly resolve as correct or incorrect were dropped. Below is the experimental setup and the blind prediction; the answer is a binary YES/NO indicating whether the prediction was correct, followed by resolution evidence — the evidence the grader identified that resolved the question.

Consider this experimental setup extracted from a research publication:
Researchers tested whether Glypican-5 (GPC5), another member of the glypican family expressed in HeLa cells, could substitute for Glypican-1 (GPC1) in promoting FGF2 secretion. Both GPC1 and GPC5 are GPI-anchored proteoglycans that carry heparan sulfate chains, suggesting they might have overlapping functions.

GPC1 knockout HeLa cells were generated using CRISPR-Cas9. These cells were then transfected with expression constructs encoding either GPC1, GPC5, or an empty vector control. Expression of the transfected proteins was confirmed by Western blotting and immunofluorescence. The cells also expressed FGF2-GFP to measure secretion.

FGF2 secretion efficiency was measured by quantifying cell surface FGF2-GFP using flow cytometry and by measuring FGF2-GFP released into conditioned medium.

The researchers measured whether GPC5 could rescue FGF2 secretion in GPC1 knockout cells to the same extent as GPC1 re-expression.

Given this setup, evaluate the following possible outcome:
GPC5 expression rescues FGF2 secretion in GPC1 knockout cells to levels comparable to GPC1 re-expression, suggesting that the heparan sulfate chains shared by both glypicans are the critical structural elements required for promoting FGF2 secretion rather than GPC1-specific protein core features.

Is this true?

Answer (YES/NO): NO